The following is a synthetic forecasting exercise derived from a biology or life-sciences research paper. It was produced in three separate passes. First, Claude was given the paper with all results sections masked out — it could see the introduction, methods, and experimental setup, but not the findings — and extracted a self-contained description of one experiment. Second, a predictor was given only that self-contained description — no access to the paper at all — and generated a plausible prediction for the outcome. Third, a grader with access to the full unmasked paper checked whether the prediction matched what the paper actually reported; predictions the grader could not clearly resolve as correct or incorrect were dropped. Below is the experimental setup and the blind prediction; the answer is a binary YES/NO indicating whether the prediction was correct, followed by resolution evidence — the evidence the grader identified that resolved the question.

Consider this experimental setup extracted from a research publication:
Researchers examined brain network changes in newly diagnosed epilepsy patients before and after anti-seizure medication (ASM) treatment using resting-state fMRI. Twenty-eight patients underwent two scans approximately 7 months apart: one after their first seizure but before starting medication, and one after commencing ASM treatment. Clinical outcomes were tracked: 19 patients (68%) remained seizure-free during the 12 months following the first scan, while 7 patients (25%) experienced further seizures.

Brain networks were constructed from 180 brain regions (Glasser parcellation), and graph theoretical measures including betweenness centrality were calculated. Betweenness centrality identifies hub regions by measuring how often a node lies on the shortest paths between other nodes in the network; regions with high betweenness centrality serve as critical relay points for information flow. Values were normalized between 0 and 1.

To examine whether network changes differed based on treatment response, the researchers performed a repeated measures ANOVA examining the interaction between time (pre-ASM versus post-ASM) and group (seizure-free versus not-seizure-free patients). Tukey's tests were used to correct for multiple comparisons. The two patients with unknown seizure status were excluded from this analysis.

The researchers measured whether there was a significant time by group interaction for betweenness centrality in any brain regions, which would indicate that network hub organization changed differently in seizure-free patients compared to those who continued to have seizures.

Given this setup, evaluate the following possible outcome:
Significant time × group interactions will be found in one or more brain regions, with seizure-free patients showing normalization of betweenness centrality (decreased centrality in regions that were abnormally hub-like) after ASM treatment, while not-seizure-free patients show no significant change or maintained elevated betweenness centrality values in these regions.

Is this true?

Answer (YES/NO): NO